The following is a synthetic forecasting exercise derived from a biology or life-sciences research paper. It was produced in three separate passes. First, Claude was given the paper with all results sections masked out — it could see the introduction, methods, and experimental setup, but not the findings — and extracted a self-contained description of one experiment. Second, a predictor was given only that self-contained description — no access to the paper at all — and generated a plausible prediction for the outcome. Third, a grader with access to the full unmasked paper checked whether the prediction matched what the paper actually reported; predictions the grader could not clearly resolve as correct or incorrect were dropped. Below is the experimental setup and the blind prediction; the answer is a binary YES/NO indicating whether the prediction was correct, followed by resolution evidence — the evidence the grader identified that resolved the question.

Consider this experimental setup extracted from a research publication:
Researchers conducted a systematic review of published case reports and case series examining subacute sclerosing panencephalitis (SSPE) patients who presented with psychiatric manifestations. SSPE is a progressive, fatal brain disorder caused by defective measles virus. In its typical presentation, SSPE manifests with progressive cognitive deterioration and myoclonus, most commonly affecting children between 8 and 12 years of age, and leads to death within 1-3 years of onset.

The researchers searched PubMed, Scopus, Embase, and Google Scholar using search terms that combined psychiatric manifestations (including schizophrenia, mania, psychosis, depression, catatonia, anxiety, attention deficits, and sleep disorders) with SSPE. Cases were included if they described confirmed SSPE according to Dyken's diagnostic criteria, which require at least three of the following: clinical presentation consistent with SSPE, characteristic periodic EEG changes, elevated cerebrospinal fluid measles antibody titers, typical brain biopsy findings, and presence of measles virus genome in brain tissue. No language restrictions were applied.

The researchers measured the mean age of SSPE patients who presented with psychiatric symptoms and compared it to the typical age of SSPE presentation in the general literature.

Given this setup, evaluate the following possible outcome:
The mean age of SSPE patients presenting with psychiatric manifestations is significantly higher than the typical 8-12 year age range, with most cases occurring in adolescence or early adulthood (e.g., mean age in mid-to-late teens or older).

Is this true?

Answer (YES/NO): YES